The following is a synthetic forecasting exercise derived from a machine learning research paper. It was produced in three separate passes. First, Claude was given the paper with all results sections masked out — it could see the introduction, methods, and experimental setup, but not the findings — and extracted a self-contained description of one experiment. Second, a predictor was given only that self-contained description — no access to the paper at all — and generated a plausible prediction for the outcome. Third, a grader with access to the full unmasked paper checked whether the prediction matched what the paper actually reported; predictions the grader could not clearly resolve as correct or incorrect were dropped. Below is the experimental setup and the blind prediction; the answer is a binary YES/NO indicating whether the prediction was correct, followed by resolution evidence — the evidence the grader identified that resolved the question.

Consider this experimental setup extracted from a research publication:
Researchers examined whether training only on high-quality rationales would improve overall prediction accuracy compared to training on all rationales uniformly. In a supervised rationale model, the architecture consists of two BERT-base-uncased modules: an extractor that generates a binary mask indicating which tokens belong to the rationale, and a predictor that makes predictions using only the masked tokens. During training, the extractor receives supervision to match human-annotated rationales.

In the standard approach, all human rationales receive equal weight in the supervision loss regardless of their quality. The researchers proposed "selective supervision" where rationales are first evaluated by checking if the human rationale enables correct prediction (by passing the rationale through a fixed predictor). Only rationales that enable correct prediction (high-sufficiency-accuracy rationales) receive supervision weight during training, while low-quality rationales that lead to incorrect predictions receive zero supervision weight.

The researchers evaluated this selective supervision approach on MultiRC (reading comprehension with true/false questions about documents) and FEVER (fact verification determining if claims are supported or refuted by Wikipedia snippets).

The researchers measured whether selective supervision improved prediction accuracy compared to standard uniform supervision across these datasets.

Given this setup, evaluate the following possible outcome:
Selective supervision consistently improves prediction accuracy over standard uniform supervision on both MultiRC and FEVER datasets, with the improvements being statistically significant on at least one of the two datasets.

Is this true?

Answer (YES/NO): NO